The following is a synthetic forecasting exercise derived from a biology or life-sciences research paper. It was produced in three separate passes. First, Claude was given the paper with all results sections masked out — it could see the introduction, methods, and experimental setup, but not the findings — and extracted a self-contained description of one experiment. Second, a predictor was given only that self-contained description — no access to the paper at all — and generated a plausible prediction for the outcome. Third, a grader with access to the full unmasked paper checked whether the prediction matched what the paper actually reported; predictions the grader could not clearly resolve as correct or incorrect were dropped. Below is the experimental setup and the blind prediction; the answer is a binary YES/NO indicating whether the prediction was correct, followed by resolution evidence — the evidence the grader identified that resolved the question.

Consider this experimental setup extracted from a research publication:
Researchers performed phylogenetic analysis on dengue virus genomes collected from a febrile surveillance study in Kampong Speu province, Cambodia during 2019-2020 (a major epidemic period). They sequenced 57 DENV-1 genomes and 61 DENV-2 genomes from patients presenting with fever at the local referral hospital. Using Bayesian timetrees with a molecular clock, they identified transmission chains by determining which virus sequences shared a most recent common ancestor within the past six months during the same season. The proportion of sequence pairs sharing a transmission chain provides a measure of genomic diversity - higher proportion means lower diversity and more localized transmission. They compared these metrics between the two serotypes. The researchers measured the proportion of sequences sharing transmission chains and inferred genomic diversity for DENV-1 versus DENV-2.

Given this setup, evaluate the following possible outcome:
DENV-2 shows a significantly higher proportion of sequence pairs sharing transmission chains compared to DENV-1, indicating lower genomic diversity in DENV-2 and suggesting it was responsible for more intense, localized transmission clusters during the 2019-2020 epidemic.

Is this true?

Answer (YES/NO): YES